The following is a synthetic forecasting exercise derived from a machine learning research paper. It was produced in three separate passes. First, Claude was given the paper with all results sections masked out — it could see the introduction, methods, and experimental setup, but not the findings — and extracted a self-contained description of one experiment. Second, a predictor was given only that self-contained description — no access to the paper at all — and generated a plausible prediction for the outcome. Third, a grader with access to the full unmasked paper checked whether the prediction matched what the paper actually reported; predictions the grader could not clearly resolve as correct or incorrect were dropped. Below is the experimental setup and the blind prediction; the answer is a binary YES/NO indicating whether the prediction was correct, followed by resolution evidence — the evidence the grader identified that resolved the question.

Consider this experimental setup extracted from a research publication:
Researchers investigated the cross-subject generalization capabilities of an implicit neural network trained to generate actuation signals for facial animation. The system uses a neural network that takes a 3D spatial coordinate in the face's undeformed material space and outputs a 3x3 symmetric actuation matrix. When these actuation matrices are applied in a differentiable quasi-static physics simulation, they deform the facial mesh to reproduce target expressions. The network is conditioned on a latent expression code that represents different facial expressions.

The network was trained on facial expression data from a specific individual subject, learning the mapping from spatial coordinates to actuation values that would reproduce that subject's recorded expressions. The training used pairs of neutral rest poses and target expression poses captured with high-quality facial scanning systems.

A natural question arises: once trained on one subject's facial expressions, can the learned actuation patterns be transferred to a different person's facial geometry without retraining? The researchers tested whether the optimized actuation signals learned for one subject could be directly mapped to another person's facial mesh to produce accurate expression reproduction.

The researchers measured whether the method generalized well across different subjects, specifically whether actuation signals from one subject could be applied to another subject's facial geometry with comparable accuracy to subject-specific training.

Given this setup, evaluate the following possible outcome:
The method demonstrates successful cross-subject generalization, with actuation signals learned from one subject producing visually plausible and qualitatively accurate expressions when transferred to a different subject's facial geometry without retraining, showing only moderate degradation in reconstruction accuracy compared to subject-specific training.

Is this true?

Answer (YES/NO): NO